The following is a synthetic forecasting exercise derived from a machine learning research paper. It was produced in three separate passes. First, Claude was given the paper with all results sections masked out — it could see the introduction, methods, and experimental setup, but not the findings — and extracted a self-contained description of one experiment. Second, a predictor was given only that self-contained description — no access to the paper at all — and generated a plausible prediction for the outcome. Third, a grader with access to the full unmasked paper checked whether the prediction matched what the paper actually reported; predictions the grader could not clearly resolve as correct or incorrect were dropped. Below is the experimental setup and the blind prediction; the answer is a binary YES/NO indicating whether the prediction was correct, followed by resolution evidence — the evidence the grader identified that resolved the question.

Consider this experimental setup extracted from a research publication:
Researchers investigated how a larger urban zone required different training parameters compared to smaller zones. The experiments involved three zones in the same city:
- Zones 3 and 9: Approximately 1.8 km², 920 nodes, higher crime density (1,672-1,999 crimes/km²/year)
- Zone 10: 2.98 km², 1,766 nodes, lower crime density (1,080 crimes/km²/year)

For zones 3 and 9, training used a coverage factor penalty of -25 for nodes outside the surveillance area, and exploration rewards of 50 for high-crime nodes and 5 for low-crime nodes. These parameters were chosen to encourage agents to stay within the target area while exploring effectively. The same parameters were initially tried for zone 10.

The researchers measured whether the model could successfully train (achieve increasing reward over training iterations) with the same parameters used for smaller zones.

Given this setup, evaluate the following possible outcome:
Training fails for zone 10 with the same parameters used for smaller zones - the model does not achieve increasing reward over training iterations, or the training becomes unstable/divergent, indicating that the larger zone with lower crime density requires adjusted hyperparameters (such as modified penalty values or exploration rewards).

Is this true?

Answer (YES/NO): YES